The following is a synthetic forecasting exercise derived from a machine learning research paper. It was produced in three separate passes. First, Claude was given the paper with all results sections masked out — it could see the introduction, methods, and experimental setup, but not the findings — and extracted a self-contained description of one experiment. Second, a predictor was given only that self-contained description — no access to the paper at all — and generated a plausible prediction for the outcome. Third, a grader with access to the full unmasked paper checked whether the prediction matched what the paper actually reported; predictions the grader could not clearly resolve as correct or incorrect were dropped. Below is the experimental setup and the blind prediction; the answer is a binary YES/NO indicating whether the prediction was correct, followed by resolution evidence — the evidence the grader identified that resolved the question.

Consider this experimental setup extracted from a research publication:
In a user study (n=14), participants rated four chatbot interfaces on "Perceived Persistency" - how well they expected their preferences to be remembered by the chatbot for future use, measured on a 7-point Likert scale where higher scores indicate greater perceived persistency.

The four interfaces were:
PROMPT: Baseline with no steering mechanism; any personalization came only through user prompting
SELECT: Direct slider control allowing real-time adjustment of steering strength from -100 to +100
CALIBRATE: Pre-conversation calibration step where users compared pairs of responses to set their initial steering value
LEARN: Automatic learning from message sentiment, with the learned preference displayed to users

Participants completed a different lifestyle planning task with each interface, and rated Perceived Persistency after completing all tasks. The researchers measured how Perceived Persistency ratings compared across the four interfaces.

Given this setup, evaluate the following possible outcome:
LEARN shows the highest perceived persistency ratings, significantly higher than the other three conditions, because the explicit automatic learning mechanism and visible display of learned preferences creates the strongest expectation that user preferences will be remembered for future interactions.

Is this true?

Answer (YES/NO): NO